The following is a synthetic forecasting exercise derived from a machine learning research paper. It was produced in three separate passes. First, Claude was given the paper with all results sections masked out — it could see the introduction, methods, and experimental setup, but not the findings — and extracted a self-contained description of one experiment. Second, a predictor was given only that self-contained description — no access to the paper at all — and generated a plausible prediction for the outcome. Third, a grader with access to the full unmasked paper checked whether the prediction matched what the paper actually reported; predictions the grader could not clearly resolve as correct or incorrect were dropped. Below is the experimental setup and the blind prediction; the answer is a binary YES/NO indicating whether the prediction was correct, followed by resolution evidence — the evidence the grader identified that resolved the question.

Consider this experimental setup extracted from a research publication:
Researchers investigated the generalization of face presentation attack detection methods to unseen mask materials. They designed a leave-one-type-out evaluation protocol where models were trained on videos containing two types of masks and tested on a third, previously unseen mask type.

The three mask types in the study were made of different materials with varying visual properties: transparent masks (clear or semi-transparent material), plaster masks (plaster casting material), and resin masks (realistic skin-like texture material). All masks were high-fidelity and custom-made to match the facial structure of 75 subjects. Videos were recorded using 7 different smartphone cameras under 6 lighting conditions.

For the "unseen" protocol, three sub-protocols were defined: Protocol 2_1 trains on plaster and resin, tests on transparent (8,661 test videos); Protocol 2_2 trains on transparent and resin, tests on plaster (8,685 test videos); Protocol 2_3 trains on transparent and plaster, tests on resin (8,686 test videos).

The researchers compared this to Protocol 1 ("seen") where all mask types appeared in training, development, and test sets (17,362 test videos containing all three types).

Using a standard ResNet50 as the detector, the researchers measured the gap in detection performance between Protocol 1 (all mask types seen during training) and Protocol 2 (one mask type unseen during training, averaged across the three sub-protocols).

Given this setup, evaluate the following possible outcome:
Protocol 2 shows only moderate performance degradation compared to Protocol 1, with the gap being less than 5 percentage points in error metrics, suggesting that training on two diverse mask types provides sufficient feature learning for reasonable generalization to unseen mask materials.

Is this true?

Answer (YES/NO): NO